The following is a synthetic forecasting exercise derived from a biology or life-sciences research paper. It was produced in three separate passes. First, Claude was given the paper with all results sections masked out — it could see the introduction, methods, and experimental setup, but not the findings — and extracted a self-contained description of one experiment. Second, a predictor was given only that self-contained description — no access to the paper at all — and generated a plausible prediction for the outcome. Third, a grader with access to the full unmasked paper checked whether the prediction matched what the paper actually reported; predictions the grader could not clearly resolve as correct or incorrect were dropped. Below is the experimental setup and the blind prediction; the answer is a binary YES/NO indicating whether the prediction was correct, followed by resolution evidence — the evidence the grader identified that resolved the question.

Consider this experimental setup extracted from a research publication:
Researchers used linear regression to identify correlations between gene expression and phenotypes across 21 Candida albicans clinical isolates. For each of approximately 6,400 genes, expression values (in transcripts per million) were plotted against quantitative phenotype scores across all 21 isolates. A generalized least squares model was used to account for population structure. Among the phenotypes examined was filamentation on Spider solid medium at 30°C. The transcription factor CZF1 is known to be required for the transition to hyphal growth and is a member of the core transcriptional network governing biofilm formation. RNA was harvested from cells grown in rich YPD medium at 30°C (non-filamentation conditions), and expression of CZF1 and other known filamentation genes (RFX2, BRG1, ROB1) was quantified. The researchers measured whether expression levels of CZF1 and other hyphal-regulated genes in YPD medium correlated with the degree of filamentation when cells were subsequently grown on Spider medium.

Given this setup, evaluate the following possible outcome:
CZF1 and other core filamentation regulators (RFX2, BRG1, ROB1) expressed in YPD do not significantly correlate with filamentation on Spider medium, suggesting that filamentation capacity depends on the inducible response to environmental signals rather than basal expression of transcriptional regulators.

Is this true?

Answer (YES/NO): NO